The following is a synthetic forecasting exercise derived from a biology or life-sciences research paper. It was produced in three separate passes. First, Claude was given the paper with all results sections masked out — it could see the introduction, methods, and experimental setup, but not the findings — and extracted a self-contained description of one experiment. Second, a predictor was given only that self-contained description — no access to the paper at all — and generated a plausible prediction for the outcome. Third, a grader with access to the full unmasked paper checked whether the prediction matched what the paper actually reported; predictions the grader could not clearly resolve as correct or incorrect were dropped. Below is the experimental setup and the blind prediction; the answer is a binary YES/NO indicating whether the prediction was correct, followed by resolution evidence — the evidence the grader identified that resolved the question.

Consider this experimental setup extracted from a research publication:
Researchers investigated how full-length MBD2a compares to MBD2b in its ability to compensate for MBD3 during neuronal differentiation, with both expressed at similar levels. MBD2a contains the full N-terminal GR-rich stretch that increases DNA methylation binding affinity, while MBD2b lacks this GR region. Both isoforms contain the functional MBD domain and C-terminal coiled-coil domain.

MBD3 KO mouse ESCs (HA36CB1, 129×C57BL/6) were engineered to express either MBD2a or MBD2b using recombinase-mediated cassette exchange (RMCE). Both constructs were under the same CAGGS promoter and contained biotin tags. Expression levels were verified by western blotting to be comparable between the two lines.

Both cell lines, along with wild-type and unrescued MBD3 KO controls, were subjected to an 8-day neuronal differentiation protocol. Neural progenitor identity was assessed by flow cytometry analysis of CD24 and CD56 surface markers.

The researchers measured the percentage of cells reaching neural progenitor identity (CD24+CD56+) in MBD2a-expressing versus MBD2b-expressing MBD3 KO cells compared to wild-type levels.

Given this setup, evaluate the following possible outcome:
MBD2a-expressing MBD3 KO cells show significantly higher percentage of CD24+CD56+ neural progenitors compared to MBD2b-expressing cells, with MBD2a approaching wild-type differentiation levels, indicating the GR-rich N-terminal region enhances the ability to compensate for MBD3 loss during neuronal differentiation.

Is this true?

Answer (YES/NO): NO